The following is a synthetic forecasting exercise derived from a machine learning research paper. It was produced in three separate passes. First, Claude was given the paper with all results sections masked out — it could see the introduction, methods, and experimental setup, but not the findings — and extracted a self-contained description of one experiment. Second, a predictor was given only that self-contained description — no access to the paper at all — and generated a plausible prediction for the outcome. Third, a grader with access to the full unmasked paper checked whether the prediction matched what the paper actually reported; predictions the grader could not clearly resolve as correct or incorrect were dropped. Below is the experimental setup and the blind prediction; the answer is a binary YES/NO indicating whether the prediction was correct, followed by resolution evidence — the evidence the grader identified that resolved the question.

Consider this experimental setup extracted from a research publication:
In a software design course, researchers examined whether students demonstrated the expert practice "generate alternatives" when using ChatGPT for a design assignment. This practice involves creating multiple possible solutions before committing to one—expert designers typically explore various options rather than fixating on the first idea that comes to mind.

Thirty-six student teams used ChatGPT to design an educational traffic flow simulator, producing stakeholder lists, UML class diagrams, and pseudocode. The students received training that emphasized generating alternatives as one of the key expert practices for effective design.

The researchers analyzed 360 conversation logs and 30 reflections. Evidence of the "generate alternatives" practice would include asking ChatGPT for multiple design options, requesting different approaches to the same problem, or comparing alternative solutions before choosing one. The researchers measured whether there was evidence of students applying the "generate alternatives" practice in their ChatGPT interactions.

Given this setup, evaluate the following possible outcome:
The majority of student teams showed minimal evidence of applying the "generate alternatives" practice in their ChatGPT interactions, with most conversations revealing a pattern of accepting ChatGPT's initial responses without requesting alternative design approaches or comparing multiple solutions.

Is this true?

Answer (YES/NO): YES